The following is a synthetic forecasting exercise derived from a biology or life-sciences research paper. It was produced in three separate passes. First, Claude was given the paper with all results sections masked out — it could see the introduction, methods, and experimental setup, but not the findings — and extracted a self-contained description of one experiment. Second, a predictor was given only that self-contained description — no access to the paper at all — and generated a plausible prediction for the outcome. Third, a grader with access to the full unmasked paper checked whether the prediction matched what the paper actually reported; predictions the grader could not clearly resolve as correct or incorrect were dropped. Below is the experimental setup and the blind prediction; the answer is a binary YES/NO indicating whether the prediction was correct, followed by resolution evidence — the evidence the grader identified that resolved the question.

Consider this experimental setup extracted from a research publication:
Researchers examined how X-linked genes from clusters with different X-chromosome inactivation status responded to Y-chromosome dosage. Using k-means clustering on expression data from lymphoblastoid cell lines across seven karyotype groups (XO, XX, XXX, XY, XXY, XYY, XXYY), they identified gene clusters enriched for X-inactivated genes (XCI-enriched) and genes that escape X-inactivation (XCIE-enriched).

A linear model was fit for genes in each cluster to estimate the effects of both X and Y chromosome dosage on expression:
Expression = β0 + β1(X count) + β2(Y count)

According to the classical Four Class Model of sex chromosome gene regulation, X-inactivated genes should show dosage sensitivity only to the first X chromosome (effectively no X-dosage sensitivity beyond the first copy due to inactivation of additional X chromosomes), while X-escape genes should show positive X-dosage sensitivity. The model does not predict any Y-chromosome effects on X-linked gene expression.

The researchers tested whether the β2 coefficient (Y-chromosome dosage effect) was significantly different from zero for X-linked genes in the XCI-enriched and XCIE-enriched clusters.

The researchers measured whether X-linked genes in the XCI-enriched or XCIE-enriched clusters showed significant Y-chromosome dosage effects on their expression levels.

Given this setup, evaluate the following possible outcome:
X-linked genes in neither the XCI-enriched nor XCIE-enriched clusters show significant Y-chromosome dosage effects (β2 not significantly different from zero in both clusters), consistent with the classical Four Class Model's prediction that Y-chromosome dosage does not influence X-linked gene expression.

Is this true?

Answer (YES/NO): NO